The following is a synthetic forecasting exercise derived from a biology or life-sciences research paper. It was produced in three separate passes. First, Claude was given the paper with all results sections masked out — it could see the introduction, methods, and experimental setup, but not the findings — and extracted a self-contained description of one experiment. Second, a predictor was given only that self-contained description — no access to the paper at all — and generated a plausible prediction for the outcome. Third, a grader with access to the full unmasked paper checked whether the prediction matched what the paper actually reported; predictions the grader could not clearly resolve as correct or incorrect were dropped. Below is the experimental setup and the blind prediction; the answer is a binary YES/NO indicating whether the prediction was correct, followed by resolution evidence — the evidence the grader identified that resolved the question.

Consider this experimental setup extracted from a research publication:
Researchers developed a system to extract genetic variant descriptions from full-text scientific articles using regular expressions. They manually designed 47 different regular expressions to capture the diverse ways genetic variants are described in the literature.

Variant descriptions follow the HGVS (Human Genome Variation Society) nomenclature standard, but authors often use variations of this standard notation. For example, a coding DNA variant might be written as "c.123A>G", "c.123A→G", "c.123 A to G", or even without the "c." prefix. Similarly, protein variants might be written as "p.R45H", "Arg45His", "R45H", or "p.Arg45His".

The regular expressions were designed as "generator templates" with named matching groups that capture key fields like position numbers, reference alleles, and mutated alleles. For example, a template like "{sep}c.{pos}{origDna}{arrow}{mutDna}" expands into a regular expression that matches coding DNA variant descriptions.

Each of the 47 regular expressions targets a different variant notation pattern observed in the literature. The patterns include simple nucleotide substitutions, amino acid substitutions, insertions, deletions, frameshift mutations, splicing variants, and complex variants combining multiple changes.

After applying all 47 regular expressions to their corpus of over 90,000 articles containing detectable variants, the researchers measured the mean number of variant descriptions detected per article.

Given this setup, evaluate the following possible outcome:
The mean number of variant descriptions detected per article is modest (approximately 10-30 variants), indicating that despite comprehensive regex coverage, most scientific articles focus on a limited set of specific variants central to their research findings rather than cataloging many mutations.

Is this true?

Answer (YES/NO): YES